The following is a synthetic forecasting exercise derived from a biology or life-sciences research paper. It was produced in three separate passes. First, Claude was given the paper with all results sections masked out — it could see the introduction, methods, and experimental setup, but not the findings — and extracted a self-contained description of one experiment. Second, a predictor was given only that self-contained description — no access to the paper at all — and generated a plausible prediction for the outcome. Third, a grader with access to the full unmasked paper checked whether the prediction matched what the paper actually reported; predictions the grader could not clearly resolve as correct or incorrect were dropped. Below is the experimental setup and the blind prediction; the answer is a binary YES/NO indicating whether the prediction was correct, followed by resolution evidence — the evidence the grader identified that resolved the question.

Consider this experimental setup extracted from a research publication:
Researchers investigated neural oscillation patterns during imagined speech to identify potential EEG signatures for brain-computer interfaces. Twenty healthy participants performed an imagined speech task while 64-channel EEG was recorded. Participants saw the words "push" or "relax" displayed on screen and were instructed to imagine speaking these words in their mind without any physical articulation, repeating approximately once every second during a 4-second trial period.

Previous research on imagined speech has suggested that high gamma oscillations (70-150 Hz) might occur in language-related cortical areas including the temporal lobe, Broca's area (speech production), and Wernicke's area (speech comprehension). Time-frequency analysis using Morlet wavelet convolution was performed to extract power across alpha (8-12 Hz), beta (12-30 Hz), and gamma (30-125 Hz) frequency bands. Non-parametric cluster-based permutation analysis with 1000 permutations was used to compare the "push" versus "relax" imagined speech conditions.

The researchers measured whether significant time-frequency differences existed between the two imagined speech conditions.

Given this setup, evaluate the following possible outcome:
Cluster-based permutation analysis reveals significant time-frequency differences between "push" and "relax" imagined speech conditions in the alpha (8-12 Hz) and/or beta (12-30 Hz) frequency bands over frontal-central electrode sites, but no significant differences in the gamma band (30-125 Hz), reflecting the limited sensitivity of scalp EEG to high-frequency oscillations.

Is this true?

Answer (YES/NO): NO